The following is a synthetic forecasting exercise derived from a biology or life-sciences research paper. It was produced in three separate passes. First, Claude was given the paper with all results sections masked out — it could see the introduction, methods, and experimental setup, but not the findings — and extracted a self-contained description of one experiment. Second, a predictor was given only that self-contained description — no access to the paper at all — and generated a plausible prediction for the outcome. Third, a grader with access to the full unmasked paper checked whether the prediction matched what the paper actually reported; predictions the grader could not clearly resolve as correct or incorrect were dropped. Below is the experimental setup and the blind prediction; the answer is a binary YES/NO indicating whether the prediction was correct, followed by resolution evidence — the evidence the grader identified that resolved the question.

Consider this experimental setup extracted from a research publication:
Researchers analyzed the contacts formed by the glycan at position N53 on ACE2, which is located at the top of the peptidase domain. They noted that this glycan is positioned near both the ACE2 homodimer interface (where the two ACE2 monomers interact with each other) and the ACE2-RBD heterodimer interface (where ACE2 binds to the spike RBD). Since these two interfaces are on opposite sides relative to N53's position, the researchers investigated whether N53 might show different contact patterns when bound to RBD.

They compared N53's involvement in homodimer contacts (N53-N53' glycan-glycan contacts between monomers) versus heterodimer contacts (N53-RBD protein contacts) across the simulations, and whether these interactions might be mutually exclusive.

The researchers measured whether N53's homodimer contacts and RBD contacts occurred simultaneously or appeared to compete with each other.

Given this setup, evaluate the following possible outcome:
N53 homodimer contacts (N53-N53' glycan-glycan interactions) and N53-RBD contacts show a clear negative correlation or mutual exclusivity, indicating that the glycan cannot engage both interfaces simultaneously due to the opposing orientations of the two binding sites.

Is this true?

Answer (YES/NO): NO